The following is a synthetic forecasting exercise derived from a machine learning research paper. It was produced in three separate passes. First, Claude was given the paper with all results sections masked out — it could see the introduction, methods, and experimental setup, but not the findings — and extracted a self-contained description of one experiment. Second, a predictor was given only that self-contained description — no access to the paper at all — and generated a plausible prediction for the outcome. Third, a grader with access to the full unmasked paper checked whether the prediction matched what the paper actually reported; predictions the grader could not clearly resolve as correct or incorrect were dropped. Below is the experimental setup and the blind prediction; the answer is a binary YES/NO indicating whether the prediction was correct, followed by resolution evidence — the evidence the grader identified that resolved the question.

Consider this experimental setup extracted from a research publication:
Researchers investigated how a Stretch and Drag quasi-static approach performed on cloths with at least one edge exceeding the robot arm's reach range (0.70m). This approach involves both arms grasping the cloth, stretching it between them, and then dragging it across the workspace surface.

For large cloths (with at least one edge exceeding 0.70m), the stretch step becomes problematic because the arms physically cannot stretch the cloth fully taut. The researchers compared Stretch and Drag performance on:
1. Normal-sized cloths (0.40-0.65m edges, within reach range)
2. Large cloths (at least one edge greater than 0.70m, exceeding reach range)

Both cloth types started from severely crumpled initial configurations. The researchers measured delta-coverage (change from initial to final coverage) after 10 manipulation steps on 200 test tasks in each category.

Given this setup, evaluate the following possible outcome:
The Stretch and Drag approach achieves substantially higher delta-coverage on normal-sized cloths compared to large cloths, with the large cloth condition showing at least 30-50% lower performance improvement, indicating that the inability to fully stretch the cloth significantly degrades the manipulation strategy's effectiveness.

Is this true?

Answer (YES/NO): YES